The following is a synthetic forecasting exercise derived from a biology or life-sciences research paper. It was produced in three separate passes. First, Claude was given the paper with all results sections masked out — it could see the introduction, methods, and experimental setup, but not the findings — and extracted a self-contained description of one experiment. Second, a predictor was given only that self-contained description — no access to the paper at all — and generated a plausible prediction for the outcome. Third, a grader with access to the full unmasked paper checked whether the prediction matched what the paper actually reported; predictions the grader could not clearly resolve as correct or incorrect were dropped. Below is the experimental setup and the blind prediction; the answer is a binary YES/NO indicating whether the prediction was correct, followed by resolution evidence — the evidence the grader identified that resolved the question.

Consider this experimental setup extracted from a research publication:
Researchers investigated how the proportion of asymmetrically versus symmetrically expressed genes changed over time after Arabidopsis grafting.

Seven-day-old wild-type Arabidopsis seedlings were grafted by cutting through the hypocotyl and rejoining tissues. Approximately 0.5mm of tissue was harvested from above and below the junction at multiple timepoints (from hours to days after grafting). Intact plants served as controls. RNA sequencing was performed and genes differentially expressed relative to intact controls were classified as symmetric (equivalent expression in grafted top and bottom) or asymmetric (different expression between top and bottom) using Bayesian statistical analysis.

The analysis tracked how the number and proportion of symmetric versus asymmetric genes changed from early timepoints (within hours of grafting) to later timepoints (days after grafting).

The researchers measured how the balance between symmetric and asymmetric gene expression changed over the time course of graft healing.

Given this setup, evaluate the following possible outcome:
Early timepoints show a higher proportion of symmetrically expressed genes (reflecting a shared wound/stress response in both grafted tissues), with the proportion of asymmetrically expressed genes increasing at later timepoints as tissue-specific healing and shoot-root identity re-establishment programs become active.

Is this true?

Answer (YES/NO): NO